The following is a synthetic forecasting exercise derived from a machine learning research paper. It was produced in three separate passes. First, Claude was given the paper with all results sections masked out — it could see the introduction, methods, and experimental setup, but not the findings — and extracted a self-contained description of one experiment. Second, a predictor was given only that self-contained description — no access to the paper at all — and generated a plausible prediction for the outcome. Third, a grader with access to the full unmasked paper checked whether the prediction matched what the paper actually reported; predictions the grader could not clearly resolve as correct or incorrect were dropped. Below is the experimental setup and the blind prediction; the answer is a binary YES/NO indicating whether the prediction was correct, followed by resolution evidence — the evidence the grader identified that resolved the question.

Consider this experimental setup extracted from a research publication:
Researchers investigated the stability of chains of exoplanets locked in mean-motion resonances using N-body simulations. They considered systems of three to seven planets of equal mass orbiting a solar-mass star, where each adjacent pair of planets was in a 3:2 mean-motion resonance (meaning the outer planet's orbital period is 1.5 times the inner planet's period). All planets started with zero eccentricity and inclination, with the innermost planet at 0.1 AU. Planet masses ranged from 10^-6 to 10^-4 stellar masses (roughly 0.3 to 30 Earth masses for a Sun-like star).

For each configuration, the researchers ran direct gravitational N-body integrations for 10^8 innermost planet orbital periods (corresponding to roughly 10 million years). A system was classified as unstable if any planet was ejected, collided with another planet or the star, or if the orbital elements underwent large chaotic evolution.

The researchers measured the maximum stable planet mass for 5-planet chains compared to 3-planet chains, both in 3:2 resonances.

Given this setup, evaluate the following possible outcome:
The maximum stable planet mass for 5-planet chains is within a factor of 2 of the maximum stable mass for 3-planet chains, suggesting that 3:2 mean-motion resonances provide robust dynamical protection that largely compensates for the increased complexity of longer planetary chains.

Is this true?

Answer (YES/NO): NO